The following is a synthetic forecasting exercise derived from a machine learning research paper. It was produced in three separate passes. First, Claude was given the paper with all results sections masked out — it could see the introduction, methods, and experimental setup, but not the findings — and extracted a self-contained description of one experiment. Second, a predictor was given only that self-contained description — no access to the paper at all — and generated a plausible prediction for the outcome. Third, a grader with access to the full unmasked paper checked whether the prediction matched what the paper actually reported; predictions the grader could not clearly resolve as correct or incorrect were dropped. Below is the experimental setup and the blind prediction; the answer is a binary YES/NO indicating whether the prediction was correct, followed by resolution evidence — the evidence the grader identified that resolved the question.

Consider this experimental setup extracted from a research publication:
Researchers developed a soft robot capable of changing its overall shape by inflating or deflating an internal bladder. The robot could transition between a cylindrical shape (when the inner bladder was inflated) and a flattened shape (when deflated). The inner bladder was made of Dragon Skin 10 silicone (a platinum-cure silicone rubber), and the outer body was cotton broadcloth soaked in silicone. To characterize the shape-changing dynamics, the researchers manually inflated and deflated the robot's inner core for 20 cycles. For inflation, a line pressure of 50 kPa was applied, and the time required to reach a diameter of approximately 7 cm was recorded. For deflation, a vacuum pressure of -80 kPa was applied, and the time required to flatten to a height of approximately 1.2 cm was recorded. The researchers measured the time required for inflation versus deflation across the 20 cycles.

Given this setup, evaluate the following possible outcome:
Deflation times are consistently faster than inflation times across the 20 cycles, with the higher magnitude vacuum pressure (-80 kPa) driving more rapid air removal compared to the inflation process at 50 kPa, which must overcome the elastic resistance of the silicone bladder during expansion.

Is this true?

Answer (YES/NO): YES